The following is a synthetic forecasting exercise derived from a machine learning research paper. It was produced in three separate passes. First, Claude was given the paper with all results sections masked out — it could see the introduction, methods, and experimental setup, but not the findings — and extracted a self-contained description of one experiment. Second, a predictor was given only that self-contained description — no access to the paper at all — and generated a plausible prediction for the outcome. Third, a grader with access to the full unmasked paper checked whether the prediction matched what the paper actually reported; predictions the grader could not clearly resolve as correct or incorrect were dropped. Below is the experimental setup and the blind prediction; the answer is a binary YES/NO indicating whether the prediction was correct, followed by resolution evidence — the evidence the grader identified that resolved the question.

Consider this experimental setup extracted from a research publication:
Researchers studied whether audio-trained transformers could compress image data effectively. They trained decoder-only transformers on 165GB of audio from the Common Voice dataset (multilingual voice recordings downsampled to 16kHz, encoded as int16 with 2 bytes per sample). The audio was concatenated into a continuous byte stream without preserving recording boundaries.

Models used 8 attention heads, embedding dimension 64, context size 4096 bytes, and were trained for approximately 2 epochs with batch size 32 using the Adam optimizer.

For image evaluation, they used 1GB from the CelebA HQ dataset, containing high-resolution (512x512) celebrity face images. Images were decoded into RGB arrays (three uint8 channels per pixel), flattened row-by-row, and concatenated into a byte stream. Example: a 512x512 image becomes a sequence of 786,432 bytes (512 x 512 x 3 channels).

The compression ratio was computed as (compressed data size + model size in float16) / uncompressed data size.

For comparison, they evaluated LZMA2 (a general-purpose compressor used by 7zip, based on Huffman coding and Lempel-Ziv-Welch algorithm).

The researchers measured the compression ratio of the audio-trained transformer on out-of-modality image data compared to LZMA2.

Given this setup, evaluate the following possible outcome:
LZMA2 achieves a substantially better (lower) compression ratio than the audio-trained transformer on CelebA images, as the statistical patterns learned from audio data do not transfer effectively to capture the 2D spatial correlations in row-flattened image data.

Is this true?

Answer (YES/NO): YES